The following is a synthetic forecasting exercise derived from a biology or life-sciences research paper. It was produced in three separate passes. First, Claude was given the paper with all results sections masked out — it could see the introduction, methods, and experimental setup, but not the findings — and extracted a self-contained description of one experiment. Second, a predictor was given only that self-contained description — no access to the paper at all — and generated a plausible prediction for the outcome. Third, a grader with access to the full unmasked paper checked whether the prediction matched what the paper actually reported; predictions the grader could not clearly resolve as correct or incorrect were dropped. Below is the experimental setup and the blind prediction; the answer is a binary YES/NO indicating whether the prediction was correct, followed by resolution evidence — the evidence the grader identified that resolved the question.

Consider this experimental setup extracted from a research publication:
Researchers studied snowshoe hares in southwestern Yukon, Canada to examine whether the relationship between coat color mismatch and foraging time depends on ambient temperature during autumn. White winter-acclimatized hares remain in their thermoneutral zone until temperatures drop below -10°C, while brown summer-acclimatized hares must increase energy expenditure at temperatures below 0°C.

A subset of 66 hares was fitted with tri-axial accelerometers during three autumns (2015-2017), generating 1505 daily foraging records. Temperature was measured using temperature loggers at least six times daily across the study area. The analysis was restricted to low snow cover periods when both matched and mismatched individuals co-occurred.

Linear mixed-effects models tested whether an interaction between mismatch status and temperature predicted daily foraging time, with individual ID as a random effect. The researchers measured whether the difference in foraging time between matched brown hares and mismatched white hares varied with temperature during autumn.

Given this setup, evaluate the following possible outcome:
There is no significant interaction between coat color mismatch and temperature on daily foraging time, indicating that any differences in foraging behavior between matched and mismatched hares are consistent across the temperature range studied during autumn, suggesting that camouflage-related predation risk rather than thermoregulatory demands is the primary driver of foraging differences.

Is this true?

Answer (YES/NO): NO